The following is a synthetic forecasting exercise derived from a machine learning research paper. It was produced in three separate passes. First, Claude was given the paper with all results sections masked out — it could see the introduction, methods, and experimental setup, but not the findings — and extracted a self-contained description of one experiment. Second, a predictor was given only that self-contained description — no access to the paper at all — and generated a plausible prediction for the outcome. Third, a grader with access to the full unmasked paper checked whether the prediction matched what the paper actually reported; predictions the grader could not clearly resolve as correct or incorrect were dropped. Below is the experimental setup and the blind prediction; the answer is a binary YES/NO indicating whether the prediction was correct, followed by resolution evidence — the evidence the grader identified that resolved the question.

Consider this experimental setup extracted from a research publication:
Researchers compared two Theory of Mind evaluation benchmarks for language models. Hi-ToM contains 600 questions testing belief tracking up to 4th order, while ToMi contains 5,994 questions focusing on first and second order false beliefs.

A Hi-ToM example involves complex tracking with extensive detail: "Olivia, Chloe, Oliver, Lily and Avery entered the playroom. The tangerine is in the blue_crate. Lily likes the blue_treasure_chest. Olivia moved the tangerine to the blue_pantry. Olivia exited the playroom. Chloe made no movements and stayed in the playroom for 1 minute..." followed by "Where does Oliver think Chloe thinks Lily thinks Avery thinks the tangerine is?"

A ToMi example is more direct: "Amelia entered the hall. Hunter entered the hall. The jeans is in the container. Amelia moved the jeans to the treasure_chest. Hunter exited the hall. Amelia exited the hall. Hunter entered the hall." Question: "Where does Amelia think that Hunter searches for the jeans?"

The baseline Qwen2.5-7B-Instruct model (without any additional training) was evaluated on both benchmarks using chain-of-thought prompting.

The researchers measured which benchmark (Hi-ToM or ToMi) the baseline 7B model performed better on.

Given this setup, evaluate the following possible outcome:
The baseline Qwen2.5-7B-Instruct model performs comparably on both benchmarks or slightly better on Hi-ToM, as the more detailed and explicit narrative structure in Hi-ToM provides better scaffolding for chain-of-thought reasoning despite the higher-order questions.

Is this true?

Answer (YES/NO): NO